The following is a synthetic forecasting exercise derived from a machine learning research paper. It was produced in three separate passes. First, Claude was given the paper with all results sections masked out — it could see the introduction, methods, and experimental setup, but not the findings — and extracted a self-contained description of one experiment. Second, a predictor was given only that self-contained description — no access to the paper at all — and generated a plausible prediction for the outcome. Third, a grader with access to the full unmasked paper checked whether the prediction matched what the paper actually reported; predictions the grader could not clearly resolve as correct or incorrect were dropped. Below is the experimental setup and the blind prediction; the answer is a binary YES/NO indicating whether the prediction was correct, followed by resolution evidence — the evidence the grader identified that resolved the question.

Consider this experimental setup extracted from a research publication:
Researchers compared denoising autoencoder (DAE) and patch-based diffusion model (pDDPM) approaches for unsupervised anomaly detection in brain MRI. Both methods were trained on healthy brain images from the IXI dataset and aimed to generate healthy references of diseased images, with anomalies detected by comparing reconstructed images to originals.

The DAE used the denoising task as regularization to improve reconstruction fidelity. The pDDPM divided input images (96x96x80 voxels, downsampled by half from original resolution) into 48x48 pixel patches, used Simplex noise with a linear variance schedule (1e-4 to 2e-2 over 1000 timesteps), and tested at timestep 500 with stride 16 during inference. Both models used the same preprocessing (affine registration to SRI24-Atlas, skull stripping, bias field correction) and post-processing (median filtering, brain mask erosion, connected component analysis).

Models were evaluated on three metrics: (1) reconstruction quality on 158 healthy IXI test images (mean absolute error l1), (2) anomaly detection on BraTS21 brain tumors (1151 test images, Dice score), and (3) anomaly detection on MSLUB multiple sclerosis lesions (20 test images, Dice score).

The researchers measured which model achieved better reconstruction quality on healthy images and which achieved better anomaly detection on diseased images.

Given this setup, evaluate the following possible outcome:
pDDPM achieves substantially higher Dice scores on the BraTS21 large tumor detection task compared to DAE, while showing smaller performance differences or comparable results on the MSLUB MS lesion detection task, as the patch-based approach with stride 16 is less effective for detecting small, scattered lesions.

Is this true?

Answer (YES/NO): NO